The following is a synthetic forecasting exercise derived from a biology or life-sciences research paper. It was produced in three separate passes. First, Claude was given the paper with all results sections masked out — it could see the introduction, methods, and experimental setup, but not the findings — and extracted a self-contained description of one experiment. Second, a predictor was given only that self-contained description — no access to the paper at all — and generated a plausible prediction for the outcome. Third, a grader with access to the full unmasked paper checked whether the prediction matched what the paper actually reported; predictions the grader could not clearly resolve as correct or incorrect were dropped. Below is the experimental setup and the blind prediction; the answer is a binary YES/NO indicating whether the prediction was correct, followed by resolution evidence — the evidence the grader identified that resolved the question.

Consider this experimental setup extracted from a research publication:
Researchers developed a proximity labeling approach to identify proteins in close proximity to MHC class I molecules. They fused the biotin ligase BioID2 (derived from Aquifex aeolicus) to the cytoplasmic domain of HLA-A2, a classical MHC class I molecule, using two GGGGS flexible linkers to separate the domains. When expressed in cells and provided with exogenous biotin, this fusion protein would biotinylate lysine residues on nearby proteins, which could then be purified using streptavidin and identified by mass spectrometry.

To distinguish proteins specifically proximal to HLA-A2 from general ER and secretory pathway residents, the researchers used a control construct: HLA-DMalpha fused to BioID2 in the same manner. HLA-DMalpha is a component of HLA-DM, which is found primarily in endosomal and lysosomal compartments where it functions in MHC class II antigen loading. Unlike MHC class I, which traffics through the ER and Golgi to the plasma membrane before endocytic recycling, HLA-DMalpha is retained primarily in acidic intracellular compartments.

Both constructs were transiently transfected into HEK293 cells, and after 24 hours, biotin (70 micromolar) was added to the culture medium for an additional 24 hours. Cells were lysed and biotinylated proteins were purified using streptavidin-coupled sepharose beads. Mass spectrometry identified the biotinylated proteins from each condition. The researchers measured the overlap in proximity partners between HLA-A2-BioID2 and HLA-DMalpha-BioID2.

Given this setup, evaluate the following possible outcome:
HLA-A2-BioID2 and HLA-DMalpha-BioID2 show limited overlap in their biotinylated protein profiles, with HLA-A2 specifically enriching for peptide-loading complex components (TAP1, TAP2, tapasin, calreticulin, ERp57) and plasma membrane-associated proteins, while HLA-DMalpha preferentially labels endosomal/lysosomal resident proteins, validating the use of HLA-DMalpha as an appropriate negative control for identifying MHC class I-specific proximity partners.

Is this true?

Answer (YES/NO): NO